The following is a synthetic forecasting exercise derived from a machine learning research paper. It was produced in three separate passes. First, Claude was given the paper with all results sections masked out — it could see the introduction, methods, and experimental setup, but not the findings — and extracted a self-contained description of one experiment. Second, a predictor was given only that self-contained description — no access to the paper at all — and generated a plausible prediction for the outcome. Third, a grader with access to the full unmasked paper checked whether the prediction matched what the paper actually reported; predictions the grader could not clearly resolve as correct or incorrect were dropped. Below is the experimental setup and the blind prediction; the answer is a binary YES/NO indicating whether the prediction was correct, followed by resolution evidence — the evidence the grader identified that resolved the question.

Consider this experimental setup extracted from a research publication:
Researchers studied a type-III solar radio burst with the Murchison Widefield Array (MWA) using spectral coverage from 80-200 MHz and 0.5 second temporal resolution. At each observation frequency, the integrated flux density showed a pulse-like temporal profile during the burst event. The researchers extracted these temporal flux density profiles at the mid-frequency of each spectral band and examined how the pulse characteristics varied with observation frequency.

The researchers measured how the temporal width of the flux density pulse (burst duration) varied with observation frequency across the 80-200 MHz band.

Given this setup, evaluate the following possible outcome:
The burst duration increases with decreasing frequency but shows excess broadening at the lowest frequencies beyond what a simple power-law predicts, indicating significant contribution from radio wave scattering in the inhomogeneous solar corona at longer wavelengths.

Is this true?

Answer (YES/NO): NO